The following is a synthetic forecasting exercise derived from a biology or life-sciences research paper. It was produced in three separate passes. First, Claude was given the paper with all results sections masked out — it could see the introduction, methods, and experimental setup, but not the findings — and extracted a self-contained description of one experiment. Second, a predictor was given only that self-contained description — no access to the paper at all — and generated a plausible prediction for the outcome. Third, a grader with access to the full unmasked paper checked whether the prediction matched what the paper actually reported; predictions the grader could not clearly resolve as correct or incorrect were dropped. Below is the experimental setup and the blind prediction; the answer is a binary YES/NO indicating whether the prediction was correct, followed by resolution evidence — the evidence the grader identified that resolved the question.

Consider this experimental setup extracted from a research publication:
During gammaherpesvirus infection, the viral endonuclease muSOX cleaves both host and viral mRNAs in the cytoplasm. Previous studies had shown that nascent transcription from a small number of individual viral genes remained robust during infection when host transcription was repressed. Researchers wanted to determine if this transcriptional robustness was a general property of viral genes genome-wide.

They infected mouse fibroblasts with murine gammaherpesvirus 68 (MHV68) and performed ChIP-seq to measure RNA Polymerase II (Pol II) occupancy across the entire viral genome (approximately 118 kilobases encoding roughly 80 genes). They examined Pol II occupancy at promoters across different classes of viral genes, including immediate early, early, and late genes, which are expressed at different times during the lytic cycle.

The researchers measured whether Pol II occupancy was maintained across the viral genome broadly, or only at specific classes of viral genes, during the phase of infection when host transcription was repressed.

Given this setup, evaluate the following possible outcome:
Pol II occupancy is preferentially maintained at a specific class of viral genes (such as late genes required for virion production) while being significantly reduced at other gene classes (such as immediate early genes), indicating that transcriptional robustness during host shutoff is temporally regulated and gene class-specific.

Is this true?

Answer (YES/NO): NO